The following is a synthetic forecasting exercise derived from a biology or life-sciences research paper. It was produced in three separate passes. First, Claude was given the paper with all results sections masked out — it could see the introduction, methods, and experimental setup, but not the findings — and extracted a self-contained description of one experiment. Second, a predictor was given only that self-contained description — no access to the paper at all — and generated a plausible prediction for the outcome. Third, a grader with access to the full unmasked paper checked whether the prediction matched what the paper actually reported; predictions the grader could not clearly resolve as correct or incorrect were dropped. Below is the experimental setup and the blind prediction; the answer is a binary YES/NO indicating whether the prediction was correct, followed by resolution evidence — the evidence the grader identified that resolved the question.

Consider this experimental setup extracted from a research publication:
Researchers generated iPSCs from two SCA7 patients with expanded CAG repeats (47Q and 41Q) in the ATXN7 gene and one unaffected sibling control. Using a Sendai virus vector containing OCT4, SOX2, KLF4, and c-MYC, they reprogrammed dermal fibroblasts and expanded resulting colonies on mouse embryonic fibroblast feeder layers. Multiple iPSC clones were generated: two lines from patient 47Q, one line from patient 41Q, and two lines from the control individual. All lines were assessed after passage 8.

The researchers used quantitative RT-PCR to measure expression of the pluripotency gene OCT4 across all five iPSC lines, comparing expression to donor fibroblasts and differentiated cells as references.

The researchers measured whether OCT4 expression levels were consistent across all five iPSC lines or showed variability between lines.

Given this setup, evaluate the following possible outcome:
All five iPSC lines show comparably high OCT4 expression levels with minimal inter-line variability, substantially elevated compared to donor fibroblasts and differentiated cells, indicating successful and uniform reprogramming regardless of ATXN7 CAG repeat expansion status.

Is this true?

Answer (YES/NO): NO